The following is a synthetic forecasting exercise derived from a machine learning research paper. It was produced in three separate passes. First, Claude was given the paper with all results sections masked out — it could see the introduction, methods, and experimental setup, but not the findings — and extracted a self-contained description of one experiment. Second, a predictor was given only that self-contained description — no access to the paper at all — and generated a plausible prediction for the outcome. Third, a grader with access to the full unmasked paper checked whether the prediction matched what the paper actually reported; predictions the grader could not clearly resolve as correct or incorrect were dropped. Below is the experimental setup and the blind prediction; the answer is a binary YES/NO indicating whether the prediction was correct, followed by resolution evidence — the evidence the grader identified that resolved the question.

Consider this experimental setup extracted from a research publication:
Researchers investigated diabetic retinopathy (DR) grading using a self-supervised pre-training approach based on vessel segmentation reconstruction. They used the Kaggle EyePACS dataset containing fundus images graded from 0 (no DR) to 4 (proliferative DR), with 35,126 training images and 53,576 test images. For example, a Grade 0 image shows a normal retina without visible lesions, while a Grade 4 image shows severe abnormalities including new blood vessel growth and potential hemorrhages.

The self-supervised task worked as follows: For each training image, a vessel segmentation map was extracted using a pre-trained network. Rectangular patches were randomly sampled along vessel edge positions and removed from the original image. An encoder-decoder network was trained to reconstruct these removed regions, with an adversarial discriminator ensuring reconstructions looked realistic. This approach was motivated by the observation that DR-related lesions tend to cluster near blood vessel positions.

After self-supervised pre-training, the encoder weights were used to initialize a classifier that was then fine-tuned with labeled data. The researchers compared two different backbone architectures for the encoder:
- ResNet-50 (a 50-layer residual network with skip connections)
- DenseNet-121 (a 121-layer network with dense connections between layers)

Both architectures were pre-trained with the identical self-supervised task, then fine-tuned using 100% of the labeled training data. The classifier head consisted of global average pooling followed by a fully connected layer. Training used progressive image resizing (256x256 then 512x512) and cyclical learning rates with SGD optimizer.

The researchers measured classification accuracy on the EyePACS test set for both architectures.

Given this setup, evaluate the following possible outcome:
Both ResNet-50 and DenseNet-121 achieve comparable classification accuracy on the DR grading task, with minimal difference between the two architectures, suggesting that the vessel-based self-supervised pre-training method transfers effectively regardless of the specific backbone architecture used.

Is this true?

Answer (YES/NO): YES